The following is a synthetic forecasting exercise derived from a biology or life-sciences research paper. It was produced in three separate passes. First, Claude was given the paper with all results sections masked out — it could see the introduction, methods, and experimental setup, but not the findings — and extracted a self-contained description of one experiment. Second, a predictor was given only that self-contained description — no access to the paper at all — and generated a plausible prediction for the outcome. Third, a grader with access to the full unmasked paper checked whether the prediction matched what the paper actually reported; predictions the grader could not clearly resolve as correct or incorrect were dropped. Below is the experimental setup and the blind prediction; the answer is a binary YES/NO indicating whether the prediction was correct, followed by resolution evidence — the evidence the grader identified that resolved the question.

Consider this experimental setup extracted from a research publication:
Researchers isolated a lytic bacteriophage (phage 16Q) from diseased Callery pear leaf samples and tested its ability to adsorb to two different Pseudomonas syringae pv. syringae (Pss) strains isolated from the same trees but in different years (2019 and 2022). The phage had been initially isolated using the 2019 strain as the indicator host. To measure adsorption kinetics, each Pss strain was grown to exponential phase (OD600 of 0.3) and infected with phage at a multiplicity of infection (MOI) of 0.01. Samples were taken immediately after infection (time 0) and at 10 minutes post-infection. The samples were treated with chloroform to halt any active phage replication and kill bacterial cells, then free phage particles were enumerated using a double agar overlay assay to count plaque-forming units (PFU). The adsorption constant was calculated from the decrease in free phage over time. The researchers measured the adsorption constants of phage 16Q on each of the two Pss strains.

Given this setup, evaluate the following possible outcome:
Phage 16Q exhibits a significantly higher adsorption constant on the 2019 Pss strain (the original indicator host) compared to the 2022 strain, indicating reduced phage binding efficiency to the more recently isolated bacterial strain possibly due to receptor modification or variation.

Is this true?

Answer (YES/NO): NO